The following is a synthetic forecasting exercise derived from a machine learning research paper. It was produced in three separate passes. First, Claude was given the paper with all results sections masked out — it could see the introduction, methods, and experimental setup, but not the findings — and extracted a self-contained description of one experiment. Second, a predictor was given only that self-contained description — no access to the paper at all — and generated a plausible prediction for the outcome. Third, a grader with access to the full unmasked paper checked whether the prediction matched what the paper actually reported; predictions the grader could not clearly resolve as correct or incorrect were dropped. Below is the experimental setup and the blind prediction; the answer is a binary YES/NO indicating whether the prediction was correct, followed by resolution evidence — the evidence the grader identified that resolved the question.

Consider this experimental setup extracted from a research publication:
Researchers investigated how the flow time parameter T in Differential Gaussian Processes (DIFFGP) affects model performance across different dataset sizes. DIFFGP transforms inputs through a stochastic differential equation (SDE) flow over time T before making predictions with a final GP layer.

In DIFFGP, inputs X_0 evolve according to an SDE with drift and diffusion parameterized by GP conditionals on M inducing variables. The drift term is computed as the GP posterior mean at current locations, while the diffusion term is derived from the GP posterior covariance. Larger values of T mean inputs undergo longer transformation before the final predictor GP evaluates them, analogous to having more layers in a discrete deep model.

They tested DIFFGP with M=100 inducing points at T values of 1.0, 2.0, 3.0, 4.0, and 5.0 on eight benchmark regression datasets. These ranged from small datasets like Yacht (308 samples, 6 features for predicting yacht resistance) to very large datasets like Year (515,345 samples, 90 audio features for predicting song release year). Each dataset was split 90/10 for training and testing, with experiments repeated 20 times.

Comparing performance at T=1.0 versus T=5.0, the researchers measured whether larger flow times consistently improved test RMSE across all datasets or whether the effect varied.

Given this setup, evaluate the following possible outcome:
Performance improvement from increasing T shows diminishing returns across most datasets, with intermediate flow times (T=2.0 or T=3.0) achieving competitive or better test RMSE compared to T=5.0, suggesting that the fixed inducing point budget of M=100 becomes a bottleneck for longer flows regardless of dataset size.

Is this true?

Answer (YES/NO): NO